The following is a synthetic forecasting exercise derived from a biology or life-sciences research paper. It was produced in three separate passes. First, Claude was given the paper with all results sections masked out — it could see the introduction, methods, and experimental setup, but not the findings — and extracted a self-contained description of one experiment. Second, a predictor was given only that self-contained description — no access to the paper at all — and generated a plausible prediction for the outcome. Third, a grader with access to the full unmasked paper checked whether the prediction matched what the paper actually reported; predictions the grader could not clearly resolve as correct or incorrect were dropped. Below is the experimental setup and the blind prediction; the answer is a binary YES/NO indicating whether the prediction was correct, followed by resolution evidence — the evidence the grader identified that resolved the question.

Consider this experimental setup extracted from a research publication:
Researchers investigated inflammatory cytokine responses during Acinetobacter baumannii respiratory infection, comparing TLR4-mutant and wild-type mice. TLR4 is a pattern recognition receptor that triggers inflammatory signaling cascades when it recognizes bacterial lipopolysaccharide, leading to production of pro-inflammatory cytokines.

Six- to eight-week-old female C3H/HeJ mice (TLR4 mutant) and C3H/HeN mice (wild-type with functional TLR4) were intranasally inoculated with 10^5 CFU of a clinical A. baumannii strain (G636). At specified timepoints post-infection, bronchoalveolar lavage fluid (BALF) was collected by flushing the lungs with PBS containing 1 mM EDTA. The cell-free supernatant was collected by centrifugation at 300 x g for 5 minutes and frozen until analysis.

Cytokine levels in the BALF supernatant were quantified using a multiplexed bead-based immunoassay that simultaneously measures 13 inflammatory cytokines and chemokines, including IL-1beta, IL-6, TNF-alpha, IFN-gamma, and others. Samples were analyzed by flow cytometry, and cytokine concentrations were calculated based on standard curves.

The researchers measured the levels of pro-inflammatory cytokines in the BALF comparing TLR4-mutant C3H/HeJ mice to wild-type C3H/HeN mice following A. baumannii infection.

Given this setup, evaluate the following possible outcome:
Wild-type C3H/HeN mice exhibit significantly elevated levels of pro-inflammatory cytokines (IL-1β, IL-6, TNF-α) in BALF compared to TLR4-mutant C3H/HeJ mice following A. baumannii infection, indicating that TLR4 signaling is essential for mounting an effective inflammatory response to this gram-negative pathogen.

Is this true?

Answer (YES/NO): NO